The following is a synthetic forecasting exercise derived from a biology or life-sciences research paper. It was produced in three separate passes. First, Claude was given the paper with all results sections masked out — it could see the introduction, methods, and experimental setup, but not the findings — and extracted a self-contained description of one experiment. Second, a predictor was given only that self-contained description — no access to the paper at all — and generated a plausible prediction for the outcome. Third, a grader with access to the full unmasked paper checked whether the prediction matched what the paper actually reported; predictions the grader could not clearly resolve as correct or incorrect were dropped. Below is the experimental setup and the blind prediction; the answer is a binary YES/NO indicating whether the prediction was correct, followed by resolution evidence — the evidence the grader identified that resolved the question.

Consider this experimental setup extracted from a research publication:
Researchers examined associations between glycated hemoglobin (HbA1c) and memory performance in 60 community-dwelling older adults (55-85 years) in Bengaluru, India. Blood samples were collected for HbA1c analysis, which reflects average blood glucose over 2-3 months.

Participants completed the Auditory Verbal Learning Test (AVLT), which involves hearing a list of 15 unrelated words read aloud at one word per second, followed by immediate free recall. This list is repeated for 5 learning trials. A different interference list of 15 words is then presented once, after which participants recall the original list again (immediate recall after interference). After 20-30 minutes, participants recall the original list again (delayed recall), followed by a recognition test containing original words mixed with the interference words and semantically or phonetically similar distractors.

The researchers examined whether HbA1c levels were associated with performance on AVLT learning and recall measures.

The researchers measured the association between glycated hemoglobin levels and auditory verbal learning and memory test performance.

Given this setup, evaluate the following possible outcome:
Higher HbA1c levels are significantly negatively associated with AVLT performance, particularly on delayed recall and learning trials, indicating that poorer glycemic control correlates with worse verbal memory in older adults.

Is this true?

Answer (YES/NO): NO